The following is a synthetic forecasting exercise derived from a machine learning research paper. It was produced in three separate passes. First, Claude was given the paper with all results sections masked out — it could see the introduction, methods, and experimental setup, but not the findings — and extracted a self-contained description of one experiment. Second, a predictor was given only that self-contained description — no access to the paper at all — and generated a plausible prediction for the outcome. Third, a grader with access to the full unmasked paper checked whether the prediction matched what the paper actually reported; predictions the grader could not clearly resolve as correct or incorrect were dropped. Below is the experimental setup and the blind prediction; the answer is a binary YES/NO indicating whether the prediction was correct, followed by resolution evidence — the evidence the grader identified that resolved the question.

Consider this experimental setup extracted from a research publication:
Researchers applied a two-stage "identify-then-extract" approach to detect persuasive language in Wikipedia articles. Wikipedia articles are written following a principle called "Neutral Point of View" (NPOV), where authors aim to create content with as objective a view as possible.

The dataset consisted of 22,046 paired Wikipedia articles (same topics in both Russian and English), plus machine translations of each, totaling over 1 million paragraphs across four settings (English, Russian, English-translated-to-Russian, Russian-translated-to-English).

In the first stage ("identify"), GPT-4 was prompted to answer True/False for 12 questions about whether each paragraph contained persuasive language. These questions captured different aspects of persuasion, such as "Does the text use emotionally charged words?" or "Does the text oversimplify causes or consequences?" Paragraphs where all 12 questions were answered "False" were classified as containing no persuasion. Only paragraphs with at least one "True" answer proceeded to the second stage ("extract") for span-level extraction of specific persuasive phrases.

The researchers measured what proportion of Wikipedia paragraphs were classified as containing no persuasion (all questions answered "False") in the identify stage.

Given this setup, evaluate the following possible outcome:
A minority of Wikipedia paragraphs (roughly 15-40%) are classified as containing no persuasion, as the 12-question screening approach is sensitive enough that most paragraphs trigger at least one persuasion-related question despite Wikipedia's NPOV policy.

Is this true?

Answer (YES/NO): NO